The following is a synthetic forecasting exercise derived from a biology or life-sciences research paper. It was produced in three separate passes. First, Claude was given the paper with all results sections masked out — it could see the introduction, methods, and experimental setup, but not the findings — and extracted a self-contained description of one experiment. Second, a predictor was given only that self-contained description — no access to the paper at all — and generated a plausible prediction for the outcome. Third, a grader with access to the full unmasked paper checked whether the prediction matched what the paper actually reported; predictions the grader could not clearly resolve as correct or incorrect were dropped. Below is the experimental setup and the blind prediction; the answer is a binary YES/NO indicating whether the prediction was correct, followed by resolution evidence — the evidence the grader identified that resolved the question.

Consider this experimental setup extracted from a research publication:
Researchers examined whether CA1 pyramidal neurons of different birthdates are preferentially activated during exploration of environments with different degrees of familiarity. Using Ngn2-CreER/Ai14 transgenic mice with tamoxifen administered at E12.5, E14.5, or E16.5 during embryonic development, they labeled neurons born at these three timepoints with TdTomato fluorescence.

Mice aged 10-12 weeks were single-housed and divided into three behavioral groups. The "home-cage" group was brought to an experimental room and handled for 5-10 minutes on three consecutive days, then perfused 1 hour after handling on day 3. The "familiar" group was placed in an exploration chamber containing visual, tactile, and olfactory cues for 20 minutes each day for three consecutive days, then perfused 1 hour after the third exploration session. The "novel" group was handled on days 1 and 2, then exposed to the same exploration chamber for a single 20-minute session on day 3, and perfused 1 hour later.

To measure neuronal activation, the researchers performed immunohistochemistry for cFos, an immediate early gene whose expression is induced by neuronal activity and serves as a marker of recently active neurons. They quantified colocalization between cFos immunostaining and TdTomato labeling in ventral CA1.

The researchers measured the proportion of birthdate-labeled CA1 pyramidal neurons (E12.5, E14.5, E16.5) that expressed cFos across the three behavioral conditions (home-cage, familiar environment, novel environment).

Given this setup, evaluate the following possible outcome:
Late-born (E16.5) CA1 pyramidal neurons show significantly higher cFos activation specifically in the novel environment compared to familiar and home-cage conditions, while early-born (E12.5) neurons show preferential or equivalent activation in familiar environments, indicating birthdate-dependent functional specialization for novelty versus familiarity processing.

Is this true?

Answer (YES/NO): NO